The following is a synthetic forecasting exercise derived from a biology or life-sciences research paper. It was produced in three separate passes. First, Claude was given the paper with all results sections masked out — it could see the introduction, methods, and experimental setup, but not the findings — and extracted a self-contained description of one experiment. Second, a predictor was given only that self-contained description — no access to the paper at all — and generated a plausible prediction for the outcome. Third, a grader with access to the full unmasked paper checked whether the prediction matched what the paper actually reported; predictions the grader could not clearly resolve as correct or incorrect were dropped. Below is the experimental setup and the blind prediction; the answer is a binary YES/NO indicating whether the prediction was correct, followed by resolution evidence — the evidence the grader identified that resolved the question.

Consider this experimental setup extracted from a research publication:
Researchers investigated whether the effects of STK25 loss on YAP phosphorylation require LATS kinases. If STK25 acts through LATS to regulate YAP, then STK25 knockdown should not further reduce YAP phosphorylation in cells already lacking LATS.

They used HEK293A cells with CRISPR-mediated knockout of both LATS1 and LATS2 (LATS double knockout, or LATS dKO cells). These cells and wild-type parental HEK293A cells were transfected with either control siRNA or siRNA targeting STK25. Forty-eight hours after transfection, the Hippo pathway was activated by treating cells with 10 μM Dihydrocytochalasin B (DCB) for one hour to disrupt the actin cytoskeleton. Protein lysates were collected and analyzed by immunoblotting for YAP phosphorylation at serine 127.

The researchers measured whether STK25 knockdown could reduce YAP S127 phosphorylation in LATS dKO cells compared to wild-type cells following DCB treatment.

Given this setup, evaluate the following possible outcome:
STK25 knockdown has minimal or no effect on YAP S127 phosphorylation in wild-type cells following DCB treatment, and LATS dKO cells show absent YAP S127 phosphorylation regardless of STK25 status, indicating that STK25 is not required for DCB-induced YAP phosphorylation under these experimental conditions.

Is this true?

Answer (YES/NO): NO